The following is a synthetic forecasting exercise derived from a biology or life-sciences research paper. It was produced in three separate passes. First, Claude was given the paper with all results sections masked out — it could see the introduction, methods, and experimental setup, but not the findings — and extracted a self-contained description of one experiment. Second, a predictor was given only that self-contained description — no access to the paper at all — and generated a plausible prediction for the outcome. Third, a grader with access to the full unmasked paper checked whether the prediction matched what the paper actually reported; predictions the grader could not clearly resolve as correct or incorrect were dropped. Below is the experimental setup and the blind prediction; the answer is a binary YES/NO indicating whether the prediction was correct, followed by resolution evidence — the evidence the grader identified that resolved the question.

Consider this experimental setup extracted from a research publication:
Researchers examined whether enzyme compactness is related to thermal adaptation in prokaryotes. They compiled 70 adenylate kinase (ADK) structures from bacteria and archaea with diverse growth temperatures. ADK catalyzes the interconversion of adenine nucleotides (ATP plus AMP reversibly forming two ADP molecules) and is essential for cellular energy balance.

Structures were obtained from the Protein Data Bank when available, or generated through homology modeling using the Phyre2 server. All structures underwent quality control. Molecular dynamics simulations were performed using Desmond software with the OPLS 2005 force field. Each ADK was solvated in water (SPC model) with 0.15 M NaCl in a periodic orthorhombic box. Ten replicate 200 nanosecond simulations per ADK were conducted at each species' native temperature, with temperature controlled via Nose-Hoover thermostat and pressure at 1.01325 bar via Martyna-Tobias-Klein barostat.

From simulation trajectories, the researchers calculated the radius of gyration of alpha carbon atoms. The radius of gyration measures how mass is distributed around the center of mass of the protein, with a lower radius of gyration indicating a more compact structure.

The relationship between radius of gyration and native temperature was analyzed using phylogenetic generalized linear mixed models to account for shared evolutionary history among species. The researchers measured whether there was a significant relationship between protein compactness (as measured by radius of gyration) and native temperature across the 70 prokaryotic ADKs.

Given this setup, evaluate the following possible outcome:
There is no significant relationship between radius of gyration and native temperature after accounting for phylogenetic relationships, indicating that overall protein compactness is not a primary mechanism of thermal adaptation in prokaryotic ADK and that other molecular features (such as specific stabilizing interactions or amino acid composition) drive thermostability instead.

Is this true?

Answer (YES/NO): YES